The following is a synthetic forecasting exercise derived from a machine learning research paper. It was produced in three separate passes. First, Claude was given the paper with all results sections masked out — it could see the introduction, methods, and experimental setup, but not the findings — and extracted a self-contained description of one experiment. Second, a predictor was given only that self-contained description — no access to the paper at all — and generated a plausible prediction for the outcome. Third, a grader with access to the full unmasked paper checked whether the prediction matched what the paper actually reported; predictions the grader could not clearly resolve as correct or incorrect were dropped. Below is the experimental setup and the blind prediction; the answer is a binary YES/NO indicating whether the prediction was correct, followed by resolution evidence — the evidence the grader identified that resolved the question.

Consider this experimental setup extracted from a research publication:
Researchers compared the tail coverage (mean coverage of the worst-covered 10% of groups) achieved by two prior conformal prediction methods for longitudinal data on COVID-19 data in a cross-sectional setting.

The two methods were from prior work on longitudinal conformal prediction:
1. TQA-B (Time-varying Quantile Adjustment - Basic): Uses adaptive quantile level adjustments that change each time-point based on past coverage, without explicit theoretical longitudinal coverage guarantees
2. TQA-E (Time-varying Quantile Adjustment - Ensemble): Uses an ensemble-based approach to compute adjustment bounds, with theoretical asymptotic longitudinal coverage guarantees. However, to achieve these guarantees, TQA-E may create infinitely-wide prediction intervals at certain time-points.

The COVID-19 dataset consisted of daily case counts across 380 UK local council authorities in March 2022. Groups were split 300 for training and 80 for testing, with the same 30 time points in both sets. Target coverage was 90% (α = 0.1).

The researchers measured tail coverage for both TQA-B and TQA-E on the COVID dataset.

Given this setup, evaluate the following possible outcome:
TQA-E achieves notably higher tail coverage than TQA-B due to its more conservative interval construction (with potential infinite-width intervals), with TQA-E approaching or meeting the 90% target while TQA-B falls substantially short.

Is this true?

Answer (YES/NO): NO